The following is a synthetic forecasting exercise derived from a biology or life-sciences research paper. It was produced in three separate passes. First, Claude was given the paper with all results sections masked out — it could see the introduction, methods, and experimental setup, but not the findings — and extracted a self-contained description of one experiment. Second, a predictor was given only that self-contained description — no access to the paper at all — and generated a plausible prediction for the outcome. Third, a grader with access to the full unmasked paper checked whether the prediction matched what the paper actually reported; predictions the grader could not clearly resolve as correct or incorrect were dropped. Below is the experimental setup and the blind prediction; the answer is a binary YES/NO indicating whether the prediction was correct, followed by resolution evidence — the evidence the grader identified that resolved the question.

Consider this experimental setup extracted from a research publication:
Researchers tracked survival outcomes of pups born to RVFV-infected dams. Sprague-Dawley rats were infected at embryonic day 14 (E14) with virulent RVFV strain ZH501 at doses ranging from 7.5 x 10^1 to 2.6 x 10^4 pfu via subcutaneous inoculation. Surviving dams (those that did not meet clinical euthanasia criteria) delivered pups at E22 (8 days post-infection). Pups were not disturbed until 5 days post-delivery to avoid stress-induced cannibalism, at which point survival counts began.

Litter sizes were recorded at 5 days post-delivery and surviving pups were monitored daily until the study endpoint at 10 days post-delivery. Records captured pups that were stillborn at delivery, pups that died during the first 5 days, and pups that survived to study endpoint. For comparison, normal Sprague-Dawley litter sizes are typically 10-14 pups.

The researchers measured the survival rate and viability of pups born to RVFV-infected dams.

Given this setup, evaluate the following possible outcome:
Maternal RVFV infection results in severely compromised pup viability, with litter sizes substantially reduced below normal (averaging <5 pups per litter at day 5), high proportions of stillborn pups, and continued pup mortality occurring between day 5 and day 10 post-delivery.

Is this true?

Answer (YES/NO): NO